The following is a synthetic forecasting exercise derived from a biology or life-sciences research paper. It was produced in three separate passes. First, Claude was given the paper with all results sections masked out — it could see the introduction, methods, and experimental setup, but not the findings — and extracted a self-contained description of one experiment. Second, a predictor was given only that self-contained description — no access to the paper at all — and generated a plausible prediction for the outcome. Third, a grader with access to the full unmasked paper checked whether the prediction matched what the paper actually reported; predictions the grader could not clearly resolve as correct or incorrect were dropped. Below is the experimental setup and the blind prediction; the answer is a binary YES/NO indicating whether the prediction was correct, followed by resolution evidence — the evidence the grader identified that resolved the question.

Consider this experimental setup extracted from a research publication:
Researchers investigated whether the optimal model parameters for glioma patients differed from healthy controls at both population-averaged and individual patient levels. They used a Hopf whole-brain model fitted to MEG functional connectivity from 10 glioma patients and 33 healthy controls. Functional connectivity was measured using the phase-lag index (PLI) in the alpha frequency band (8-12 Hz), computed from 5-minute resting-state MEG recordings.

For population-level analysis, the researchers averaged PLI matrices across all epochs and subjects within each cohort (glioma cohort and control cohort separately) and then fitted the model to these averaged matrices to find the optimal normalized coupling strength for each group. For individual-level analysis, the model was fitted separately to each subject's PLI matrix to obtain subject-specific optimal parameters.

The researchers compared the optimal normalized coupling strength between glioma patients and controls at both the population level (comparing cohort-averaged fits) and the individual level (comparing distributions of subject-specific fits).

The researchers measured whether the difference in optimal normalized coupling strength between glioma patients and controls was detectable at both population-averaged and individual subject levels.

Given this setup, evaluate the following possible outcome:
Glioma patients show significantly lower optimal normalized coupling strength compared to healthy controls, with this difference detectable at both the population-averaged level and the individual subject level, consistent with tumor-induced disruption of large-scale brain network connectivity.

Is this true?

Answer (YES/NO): NO